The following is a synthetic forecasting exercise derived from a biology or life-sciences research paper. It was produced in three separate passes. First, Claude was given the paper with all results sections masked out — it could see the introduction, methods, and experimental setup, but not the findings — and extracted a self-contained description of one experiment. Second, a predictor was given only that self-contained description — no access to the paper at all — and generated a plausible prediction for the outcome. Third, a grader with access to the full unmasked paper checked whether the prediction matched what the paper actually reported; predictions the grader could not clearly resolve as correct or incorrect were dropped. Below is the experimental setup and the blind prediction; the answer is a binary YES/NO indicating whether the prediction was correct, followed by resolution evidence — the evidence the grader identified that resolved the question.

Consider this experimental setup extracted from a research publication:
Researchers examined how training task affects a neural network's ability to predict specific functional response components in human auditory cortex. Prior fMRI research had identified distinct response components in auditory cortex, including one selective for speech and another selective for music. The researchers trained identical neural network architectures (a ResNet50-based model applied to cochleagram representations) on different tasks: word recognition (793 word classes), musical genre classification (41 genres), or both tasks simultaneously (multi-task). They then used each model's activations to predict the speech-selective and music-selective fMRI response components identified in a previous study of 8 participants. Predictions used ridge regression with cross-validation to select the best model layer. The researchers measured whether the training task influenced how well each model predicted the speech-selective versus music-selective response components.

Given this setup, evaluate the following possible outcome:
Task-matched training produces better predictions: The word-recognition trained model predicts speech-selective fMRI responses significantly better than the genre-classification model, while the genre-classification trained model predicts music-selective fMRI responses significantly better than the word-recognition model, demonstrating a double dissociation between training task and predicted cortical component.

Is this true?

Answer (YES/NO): NO